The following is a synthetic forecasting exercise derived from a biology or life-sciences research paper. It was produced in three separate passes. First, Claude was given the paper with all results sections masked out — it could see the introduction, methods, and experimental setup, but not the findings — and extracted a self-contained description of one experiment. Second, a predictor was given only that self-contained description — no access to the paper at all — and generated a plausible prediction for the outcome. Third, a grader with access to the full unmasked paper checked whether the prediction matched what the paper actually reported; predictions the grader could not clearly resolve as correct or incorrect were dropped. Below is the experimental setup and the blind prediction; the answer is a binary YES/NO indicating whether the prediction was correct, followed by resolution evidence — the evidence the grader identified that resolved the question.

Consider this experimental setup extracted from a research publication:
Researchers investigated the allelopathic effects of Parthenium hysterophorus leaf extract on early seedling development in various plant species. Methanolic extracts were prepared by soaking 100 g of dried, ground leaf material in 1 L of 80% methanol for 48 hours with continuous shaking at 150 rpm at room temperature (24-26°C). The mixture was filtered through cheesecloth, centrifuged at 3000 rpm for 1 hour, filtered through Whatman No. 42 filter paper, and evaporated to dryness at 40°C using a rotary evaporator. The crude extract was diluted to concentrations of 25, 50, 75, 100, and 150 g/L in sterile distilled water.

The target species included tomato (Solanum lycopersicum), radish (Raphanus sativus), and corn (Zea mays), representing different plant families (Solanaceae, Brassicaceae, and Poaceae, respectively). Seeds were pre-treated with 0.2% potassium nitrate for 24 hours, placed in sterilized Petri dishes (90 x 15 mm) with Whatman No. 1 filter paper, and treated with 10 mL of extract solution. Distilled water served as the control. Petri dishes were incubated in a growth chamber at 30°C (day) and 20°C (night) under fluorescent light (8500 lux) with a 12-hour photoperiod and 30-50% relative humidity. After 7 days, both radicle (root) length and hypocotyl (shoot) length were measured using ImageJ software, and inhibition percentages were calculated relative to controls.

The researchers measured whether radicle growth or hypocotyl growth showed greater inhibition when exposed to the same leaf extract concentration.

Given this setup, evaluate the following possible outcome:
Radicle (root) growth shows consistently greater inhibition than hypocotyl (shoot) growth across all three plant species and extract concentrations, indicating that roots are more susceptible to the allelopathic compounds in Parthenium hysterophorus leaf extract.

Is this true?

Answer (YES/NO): YES